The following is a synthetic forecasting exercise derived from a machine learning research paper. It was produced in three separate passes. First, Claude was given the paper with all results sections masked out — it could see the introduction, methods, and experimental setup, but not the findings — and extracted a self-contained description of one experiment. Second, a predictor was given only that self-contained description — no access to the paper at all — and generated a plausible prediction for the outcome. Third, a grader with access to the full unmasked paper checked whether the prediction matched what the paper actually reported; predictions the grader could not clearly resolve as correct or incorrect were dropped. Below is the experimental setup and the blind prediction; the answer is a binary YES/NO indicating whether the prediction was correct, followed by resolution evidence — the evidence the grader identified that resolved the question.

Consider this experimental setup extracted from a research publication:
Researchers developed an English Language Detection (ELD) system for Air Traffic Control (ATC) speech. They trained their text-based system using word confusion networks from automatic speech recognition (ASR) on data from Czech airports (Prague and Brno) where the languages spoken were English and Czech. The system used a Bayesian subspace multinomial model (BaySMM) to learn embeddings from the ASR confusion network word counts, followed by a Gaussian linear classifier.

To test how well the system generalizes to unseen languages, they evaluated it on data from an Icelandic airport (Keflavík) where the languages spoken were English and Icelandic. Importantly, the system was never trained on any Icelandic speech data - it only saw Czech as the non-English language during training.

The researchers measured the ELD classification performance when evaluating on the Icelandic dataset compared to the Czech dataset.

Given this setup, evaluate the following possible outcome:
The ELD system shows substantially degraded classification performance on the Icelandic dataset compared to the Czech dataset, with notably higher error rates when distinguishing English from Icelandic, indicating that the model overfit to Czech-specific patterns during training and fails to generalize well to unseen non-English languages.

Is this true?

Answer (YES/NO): NO